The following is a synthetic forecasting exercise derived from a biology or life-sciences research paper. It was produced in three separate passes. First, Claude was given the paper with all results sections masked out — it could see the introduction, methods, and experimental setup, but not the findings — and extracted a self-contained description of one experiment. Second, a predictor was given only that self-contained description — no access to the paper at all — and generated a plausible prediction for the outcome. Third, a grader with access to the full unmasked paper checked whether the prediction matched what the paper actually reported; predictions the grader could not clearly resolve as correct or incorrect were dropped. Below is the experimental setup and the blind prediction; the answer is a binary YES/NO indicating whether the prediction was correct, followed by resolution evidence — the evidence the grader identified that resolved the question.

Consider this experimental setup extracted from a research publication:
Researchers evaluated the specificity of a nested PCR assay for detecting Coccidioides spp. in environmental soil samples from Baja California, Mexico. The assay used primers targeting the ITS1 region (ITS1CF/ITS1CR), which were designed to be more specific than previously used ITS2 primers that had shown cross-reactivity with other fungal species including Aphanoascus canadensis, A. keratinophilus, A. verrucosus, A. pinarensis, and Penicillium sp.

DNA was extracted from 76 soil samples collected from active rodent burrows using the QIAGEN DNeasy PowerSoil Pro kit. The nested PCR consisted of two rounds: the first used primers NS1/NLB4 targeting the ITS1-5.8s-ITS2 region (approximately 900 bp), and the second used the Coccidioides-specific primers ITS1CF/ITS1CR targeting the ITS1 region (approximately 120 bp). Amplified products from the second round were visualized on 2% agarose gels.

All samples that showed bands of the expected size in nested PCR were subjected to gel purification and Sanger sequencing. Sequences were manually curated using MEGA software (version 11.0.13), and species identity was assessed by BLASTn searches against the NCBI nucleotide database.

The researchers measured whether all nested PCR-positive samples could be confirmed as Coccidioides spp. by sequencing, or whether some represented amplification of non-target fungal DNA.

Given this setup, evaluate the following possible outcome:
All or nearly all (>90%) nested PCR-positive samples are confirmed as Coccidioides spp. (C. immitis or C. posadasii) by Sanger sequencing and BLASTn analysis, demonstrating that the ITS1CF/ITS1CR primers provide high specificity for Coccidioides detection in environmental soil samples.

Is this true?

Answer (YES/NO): YES